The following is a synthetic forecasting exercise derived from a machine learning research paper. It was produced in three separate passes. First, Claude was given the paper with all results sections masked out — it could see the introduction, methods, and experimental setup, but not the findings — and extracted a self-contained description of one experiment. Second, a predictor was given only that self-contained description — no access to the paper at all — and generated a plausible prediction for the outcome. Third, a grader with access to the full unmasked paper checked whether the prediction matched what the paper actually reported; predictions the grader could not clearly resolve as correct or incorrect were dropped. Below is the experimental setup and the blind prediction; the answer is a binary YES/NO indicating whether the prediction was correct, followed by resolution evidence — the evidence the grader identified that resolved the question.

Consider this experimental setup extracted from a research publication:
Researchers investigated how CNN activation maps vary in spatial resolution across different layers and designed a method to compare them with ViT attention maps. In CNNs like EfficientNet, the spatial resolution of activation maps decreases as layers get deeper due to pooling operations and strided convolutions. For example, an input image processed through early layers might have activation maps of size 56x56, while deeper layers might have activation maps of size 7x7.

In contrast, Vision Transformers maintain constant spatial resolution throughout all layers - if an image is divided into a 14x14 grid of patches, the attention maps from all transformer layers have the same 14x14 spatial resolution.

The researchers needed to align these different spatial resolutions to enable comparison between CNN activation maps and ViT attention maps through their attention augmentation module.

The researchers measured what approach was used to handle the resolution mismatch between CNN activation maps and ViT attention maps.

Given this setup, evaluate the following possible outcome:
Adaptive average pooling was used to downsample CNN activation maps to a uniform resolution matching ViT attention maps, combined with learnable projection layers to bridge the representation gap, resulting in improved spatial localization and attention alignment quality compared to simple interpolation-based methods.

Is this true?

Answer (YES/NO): NO